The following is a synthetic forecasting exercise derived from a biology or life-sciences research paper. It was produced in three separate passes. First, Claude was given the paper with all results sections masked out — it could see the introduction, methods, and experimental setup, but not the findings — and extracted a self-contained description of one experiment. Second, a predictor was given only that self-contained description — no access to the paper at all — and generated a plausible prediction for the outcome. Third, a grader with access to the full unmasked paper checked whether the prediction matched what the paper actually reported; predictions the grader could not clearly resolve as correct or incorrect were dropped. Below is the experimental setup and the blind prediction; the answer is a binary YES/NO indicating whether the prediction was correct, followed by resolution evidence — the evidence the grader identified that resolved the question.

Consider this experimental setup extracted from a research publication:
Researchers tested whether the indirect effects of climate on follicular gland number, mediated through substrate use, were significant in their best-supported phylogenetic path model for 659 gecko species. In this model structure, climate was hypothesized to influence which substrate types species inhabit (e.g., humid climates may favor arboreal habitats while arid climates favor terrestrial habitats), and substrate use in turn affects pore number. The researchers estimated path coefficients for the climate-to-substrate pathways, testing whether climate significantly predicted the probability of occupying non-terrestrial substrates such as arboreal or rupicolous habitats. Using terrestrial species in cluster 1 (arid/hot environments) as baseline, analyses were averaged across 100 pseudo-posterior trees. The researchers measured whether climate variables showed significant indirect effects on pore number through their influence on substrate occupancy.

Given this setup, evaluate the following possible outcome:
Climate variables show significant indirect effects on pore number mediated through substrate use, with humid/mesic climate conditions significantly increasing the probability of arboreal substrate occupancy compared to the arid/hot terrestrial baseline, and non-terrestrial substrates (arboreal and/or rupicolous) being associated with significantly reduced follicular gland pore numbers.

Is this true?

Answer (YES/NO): NO